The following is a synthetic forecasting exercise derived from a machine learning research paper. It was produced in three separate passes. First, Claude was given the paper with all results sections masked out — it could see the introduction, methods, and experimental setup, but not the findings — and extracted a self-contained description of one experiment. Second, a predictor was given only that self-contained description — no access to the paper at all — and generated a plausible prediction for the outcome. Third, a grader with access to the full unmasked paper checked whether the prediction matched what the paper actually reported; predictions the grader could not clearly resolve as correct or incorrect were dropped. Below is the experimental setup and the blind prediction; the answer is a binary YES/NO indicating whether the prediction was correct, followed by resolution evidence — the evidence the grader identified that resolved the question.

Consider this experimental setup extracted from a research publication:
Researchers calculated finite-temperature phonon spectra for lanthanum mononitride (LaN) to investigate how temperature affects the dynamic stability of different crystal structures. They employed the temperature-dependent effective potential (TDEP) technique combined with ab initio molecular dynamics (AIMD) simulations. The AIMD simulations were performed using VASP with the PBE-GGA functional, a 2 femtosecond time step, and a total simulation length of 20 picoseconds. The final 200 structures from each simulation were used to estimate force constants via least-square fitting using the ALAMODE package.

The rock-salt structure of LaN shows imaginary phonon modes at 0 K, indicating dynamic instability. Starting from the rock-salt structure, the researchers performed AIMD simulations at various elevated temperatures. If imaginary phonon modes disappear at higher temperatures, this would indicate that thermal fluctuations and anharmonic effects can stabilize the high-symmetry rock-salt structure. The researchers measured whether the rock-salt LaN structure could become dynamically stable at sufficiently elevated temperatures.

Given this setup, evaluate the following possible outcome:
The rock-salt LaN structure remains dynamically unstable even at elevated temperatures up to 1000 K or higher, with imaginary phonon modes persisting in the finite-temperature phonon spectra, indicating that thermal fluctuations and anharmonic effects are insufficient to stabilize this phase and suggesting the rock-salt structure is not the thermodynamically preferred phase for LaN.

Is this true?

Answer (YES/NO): NO